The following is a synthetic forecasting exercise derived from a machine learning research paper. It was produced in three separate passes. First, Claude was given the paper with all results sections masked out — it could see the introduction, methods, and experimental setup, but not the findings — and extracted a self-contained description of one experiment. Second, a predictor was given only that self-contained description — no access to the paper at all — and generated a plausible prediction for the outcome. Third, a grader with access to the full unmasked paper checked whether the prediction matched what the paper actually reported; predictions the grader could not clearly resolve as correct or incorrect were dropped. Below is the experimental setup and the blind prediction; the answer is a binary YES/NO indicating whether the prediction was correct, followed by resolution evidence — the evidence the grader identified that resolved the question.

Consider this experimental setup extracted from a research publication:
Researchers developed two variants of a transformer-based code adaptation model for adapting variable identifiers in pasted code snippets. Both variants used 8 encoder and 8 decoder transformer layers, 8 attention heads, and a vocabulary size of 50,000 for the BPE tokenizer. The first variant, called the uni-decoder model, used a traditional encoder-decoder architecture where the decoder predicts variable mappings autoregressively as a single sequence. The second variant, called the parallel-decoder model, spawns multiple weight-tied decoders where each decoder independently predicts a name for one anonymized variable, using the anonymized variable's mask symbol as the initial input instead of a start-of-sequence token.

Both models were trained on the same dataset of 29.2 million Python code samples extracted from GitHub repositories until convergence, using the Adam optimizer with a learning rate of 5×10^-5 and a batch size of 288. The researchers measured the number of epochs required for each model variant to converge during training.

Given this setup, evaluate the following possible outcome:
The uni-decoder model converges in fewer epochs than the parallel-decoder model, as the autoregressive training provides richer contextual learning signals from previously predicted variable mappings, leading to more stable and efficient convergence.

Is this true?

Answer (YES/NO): YES